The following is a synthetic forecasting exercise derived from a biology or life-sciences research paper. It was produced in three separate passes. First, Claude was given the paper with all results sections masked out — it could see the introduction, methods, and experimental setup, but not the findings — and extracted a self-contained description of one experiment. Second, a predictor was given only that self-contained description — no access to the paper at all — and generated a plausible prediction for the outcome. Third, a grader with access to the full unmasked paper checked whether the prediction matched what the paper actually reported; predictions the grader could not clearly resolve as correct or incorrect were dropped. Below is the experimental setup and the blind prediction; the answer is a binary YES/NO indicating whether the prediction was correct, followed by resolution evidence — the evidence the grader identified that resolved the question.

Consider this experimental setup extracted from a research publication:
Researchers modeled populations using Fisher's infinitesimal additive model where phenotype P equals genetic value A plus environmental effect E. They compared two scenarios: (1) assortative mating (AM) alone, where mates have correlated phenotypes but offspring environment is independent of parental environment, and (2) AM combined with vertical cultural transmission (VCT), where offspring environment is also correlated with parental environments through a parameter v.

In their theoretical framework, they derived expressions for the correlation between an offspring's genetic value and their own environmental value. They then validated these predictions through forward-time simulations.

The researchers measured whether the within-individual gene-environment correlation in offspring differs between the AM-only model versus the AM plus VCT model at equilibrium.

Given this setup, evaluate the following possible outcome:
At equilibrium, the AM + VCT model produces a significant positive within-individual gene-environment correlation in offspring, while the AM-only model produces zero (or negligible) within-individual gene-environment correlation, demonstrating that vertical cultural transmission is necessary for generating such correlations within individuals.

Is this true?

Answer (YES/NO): YES